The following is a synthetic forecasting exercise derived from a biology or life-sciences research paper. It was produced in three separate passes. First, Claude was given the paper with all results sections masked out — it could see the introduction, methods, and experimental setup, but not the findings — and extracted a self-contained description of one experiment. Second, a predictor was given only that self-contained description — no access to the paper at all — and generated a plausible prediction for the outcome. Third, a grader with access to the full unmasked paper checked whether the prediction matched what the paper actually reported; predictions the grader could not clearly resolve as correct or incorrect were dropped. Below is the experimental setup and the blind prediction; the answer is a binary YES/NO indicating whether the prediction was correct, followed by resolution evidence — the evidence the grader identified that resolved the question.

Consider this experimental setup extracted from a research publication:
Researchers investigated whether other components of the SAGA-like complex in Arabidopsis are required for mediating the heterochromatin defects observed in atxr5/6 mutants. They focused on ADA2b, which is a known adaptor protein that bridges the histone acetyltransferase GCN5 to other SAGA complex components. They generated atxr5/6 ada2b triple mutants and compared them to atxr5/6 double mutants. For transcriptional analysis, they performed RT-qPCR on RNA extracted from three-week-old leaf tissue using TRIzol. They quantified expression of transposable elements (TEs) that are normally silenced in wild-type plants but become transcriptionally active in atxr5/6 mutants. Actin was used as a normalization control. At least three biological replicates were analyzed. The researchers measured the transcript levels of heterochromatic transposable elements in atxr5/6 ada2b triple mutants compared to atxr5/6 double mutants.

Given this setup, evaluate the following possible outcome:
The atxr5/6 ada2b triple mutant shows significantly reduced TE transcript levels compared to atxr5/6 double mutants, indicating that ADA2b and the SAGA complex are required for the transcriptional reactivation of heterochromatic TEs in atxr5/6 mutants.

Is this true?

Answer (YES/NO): YES